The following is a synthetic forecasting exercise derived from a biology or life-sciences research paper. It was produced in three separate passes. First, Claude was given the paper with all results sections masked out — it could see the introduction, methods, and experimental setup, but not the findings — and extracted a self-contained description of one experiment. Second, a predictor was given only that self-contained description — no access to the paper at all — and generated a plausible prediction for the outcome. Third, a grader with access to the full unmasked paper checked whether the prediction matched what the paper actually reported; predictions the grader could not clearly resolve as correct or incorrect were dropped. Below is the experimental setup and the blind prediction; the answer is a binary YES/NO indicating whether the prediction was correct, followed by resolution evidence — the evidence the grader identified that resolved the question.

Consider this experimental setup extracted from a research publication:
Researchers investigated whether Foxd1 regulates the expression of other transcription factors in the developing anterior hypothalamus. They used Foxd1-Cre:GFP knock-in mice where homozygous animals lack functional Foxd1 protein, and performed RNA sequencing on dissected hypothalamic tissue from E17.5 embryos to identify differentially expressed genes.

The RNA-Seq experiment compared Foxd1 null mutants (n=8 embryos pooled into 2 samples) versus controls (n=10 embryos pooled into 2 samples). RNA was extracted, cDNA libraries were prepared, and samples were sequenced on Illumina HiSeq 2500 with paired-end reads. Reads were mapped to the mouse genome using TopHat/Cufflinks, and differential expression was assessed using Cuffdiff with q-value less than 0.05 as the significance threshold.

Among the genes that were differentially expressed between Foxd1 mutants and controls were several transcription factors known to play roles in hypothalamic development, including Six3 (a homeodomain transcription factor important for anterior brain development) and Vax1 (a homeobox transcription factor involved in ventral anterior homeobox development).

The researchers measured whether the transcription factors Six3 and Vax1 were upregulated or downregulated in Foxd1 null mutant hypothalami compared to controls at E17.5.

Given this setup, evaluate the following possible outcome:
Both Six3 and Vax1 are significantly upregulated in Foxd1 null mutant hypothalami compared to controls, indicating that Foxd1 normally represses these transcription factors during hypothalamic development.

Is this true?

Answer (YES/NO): NO